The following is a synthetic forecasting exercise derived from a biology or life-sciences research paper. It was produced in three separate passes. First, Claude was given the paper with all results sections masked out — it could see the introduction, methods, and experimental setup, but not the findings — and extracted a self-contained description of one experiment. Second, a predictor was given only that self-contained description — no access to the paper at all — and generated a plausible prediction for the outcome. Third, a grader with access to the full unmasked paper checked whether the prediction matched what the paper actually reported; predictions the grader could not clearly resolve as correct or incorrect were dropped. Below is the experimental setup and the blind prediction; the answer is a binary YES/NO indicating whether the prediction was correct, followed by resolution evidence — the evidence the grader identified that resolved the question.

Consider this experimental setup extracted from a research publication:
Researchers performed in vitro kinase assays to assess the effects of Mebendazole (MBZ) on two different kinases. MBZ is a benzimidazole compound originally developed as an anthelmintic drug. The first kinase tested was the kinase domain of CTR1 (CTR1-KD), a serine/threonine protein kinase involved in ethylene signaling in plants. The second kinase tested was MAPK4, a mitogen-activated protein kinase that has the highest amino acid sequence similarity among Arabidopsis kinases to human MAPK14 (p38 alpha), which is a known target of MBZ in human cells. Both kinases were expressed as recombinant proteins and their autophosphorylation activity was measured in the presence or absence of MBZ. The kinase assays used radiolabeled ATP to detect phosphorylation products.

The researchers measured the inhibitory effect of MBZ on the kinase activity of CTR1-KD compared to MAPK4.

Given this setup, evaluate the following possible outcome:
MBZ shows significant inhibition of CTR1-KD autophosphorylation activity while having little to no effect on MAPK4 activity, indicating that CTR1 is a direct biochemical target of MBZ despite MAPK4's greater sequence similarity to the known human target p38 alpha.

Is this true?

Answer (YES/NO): NO